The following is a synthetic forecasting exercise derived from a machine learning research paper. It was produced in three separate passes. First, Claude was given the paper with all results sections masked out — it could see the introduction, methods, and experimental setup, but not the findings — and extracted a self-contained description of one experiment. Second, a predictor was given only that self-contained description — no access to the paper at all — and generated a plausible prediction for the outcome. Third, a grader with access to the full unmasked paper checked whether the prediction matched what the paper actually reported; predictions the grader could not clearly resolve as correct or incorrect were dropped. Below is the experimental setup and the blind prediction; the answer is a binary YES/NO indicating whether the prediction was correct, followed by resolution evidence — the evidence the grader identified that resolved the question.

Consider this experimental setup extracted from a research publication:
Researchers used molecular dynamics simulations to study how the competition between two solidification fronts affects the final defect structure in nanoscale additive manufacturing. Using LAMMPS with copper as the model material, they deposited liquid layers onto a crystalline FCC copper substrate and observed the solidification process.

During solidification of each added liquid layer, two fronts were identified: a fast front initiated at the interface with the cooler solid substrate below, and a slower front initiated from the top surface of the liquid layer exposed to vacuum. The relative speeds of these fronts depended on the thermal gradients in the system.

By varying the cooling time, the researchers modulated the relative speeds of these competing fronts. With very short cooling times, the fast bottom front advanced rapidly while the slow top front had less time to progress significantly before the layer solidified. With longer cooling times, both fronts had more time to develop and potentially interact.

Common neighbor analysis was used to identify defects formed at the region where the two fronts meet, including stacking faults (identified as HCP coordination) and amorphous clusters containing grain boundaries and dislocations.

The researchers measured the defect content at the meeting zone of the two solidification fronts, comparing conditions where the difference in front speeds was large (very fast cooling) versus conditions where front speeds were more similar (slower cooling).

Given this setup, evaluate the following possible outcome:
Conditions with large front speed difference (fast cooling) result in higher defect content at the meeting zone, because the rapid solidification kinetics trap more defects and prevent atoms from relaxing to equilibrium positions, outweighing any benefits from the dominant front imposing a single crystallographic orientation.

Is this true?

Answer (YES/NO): YES